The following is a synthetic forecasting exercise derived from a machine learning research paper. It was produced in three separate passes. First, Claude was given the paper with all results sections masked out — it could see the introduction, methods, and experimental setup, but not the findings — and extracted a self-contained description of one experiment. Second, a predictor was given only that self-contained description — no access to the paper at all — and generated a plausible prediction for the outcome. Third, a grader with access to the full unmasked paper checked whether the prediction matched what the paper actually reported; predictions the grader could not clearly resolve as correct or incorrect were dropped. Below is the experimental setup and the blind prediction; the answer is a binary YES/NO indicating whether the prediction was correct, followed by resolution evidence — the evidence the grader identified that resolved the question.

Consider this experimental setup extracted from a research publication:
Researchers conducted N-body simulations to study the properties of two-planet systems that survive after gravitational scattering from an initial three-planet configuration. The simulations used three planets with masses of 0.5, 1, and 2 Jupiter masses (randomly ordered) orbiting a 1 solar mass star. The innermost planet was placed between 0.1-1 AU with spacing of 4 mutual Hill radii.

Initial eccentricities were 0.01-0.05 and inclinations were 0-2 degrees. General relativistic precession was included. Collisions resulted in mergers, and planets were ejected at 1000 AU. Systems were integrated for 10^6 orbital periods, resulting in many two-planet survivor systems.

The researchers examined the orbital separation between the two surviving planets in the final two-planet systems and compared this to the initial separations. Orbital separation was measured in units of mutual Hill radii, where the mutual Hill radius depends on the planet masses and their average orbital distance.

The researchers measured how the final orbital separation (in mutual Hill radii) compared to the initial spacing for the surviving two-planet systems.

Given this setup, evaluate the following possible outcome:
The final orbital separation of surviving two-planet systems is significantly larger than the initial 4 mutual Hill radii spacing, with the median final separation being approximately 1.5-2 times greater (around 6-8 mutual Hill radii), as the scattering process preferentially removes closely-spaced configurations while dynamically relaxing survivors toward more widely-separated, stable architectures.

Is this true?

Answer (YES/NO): YES